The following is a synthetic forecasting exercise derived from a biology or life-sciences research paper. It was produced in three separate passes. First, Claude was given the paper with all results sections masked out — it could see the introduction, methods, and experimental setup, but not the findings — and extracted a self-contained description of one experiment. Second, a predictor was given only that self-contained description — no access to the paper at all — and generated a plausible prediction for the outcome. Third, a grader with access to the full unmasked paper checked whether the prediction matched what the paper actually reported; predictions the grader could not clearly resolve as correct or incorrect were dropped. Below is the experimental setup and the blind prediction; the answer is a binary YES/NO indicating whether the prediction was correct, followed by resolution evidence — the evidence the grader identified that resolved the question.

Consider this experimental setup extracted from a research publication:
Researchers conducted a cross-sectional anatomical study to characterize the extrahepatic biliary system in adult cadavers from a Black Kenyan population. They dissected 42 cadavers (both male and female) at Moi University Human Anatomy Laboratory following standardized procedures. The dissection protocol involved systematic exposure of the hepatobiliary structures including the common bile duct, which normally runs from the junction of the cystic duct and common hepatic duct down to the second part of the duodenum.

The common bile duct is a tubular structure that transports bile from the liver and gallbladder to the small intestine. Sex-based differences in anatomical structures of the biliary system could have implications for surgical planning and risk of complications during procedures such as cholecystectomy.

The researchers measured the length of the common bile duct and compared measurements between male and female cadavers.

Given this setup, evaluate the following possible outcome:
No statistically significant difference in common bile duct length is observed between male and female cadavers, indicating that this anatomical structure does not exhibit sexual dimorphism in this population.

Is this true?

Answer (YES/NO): YES